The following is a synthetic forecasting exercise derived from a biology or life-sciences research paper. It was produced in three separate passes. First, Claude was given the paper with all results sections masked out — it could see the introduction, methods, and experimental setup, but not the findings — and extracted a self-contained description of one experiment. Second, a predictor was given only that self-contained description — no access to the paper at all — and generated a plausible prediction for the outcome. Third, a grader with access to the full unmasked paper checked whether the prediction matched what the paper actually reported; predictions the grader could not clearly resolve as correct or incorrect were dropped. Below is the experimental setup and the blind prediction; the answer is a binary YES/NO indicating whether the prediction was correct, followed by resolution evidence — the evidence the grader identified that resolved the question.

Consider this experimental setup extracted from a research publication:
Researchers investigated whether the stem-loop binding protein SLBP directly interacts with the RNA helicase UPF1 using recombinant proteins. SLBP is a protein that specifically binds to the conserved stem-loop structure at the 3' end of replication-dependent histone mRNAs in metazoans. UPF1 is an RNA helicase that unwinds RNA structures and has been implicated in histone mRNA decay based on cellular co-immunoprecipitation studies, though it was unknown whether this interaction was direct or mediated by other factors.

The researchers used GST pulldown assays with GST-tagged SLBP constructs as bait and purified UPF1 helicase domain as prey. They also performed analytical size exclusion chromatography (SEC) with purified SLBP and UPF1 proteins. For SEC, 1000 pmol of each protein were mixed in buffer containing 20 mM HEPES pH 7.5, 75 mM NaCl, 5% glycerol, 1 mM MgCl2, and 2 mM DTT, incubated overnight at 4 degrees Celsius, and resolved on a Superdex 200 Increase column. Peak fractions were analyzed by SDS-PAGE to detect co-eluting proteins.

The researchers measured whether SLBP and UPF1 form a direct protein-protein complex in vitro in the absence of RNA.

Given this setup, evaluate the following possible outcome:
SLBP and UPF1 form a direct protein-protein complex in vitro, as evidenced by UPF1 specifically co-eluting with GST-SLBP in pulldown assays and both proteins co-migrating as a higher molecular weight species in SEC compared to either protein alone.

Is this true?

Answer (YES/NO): NO